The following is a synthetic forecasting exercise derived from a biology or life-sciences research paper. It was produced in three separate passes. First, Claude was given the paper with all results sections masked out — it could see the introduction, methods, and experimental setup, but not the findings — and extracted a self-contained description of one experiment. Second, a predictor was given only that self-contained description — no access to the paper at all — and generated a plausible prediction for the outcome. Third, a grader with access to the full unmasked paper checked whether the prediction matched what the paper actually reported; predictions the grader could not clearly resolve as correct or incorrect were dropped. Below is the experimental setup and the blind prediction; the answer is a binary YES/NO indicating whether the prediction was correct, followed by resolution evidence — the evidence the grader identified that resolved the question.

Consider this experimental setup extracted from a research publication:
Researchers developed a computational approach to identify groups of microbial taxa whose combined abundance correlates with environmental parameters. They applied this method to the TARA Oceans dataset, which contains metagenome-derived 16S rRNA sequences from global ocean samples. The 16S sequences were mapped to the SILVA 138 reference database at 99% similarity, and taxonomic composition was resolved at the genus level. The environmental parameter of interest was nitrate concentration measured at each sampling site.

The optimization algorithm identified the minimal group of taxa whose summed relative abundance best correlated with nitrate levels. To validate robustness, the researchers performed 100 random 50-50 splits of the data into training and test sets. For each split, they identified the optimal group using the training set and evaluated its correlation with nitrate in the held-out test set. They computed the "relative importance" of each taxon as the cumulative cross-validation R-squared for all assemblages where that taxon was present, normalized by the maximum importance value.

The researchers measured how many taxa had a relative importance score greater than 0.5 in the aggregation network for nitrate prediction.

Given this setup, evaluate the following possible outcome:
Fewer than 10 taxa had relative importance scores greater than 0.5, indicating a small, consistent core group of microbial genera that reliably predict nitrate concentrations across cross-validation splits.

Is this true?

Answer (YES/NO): NO